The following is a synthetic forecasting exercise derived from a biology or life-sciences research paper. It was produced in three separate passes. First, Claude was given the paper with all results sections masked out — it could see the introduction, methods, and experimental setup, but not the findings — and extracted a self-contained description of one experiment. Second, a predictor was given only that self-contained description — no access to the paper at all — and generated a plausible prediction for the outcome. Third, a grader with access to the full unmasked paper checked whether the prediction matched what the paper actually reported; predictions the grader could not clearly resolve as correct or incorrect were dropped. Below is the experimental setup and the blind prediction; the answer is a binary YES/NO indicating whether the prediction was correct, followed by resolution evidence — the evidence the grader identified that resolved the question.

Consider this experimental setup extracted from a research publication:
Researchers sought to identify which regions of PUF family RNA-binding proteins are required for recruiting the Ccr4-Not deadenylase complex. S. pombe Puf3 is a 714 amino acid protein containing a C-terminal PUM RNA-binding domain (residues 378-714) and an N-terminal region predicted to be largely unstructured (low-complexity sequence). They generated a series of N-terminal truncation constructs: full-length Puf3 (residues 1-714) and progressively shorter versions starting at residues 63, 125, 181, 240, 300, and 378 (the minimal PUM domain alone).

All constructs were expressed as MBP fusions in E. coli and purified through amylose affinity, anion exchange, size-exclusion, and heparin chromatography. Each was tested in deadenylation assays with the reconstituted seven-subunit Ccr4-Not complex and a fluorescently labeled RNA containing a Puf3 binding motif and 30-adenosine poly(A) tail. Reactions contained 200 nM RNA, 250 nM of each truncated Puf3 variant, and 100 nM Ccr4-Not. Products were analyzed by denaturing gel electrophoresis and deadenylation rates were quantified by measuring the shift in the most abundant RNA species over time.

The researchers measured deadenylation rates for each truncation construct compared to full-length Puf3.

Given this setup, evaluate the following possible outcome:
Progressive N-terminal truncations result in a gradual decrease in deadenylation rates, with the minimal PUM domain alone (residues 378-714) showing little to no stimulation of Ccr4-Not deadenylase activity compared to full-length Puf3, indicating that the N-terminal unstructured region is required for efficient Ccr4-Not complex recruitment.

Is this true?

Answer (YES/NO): YES